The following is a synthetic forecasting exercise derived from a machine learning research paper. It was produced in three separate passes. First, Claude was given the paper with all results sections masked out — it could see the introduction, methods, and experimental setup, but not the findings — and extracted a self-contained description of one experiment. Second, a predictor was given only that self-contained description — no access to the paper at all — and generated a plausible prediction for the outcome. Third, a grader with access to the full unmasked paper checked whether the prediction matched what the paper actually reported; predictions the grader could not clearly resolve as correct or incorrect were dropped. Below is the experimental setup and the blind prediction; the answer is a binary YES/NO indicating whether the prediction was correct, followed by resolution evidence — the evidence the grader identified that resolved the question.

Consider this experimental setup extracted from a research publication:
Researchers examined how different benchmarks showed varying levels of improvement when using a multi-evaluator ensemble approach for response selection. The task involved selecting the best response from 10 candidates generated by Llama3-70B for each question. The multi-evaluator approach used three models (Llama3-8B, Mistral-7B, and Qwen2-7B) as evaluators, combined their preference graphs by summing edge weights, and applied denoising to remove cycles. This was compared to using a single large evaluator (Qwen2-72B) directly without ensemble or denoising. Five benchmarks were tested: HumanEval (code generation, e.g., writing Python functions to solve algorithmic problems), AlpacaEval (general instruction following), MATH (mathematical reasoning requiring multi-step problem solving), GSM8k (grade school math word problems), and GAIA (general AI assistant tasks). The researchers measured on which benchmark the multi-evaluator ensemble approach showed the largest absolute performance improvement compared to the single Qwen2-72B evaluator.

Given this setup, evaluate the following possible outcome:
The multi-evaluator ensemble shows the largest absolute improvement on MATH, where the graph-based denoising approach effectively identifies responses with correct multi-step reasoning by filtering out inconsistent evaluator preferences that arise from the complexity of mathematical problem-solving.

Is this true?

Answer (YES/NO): NO